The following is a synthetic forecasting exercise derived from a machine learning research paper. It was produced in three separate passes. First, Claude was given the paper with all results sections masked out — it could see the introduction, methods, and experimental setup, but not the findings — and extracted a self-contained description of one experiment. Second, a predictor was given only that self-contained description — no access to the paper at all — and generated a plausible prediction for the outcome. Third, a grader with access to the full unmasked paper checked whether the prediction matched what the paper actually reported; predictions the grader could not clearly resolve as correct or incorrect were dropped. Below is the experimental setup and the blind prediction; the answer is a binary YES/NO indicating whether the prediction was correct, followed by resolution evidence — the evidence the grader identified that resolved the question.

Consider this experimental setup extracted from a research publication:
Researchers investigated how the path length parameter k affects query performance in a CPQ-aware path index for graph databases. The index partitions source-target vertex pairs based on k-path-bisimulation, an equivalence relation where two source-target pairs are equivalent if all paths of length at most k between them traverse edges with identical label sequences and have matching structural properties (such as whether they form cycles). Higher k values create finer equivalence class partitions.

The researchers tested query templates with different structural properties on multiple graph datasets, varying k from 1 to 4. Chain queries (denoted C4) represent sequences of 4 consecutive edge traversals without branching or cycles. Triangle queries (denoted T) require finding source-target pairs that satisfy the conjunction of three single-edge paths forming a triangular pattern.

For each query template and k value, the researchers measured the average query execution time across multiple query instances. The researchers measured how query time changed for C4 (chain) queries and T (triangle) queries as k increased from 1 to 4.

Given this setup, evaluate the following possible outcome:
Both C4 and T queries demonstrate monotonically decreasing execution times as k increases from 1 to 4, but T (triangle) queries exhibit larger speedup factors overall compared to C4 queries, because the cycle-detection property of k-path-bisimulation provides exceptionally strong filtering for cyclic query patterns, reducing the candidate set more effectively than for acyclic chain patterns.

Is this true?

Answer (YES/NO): NO